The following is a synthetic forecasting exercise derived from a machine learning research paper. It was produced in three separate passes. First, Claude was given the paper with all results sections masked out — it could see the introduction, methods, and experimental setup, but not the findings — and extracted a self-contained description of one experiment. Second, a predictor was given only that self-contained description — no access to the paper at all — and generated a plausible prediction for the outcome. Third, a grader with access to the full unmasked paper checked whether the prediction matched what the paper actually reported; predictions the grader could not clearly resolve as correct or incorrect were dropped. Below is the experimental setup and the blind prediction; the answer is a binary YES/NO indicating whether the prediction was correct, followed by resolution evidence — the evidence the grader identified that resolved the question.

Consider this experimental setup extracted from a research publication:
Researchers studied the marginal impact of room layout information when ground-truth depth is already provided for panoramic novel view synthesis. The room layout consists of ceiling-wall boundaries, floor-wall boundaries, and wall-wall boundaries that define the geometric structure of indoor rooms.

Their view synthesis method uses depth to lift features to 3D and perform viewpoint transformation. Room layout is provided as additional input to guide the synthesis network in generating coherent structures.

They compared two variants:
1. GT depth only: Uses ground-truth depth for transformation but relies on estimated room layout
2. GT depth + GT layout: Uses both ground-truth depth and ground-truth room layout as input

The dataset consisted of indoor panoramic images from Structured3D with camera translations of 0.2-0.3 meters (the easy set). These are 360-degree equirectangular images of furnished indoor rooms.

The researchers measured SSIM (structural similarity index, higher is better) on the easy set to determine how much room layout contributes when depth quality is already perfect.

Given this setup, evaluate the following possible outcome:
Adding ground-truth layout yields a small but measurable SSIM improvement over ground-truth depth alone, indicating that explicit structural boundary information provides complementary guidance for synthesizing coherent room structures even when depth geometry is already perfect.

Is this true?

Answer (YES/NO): YES